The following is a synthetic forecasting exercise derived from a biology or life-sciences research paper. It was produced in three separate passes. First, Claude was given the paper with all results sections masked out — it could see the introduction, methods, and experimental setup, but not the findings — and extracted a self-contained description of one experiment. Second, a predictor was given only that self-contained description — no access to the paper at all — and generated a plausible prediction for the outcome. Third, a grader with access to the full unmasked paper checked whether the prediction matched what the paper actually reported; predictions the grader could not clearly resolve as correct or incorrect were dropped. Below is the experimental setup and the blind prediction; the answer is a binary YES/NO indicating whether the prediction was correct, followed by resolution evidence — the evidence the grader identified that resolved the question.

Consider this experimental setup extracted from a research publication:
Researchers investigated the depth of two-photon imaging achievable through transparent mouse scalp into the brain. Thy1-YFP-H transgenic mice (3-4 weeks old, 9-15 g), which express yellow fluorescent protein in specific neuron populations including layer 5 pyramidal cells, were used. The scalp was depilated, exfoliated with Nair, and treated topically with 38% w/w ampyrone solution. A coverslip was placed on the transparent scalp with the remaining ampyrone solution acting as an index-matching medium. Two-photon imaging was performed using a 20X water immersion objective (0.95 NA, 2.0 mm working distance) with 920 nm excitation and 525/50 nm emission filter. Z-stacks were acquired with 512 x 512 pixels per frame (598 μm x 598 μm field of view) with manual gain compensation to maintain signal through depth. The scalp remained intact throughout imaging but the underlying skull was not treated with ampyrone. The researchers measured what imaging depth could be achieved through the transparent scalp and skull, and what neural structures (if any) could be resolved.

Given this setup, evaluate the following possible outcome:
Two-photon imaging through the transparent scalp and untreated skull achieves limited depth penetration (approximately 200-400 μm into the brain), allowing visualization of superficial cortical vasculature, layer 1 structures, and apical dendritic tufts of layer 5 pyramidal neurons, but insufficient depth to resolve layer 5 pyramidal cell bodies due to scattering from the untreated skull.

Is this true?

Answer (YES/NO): NO